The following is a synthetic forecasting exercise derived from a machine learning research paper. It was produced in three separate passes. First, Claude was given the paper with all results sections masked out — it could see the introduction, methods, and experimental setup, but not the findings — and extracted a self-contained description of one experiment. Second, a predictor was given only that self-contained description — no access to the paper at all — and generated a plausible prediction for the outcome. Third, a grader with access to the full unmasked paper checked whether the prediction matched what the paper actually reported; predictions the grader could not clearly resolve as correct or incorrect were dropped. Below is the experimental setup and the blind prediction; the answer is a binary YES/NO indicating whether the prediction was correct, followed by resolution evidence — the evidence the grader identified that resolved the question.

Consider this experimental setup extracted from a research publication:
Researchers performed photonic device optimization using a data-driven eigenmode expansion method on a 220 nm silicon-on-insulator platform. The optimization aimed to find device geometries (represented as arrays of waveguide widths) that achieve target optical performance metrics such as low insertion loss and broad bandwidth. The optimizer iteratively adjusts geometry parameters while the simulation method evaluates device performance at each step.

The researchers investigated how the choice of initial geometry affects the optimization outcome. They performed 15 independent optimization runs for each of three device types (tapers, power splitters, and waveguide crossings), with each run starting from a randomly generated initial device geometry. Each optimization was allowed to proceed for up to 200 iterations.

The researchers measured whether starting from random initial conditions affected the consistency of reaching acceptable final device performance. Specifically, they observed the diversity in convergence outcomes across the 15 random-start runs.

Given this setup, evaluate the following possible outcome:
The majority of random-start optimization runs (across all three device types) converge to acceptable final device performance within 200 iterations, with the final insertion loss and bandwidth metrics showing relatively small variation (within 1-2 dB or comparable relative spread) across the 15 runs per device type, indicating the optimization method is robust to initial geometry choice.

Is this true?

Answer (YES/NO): NO